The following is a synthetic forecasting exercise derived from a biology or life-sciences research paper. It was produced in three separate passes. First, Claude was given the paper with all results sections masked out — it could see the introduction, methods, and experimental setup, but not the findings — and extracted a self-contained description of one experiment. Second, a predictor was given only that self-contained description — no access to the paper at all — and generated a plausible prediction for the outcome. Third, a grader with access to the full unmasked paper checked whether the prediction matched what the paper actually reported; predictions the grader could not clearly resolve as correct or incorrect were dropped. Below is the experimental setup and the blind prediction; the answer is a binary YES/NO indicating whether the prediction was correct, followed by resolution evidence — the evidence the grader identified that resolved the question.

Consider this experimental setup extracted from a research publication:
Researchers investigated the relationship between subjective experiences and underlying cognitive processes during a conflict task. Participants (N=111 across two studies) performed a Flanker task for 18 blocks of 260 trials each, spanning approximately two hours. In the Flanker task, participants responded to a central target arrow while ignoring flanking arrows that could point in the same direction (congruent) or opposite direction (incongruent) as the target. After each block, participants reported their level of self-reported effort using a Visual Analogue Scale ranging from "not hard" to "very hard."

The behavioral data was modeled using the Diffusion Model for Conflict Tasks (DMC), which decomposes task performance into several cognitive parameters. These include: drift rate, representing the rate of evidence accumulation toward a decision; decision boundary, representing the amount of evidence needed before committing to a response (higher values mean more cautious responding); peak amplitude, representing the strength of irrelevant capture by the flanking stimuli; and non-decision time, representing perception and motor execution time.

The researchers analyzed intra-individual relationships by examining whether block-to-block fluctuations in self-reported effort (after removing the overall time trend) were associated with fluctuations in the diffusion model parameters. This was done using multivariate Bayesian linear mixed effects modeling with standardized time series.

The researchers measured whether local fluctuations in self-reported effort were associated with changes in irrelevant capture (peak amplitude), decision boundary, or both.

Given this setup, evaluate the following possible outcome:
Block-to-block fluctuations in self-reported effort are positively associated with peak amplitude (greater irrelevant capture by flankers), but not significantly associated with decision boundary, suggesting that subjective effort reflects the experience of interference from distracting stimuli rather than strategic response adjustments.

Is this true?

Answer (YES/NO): NO